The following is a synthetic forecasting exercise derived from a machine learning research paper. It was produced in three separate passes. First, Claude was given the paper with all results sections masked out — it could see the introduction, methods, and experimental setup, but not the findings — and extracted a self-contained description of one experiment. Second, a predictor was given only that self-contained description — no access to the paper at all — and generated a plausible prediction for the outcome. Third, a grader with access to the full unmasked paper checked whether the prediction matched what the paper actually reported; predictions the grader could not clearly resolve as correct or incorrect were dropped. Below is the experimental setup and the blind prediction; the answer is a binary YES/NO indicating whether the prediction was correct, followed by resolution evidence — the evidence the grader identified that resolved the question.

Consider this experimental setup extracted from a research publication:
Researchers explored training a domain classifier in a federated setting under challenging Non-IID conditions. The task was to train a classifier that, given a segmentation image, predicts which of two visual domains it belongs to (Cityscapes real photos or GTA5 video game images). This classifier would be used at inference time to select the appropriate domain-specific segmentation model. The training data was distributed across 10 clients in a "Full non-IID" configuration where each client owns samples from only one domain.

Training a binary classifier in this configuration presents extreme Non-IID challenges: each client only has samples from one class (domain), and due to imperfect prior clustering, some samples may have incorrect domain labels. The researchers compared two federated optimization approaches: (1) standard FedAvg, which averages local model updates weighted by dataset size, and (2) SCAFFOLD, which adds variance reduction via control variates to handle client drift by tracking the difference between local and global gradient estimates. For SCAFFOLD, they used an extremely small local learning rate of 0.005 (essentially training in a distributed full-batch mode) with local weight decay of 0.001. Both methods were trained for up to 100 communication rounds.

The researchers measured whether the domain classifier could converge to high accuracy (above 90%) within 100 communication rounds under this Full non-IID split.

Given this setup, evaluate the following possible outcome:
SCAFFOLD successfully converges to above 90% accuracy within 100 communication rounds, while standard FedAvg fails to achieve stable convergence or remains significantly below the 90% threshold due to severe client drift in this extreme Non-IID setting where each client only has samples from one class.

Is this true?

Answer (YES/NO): YES